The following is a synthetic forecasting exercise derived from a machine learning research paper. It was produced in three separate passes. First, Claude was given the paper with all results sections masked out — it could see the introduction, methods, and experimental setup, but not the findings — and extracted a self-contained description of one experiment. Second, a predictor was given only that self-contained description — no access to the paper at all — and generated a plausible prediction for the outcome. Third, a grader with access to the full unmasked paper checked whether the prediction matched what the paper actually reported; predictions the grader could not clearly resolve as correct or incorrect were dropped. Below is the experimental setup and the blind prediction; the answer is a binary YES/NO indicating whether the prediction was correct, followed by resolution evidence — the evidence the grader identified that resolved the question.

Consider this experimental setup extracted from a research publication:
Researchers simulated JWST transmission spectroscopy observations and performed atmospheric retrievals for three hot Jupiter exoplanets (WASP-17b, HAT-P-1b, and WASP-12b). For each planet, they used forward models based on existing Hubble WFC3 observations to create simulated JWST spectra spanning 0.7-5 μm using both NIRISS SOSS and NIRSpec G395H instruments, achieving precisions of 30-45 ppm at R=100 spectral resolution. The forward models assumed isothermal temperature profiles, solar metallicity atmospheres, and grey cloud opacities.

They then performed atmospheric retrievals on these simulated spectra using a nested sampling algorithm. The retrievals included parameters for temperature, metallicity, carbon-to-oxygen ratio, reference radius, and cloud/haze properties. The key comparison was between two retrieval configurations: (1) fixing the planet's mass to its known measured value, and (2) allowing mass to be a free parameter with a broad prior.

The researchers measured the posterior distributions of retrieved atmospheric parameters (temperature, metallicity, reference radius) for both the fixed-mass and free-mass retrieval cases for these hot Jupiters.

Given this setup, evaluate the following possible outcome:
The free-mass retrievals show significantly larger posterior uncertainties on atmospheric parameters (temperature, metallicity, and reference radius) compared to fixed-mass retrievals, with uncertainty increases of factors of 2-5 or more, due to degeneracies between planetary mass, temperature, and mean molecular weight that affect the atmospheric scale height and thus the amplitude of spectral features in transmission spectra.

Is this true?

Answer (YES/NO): NO